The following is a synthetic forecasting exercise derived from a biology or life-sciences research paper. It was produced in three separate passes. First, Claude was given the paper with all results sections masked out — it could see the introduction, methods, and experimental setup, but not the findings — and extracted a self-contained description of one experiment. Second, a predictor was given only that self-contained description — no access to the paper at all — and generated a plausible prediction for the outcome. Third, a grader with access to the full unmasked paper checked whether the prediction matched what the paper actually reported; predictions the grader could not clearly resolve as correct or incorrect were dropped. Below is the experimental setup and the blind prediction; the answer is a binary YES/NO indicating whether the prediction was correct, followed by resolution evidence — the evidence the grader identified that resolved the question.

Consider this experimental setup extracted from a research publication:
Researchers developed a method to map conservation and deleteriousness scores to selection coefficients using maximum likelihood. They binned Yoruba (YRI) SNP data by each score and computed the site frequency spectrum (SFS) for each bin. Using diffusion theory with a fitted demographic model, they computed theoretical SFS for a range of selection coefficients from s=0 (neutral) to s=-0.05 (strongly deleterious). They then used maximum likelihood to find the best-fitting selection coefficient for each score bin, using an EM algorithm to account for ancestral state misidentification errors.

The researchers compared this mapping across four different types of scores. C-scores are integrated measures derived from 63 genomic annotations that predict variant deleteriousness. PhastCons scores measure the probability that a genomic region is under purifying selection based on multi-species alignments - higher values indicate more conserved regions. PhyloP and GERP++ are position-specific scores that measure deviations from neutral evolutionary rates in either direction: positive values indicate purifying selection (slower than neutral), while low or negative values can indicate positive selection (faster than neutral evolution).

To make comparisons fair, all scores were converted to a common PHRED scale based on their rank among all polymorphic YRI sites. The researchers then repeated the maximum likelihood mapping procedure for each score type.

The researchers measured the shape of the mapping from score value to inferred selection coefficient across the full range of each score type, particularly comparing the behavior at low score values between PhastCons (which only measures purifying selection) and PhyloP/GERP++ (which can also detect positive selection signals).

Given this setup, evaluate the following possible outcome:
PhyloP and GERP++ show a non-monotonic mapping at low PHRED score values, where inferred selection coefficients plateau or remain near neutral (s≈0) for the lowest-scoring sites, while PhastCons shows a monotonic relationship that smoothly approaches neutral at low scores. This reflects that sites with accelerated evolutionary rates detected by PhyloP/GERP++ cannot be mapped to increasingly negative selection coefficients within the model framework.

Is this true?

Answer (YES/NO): NO